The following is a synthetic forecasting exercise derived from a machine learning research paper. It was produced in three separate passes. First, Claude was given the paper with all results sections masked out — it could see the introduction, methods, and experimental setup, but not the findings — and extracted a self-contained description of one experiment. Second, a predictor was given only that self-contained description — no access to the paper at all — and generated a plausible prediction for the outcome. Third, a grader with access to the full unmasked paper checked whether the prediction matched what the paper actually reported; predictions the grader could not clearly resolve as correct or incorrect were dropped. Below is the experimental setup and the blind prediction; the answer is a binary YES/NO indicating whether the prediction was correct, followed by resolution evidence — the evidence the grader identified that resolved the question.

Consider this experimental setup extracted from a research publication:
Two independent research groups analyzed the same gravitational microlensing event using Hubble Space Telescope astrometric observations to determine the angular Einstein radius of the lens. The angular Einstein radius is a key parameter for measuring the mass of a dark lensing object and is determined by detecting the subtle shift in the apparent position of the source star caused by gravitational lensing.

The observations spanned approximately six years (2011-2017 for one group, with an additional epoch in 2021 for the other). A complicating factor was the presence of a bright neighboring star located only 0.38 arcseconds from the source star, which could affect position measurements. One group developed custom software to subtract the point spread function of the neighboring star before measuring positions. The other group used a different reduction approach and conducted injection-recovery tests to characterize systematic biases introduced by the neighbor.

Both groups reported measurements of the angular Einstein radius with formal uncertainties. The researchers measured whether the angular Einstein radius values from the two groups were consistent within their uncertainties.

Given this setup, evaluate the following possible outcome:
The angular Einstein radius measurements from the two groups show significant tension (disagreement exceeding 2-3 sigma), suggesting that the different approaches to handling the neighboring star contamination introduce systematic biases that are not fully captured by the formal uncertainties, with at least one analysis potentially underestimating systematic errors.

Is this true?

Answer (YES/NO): YES